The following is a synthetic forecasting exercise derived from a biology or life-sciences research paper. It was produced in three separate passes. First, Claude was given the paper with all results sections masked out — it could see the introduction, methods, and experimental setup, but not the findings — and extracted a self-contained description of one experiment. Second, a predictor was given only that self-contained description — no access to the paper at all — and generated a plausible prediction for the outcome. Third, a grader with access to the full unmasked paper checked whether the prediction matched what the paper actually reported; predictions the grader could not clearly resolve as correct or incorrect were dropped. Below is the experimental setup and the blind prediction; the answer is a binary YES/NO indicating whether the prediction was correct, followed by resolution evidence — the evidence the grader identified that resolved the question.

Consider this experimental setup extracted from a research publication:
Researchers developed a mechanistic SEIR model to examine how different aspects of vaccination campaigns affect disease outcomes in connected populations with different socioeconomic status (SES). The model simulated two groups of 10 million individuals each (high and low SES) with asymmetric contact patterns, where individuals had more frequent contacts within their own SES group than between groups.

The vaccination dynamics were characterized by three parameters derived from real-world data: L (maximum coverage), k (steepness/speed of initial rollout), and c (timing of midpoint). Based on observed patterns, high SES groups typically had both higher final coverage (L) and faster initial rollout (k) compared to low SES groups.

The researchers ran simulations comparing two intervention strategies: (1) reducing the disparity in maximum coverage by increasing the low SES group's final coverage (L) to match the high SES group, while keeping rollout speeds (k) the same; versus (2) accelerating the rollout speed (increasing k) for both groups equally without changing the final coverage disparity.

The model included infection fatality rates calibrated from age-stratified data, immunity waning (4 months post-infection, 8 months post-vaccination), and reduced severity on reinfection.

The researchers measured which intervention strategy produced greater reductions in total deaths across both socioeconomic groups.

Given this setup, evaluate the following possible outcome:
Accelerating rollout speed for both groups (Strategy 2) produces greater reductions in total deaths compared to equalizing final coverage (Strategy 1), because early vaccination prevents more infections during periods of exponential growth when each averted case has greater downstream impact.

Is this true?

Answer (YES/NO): YES